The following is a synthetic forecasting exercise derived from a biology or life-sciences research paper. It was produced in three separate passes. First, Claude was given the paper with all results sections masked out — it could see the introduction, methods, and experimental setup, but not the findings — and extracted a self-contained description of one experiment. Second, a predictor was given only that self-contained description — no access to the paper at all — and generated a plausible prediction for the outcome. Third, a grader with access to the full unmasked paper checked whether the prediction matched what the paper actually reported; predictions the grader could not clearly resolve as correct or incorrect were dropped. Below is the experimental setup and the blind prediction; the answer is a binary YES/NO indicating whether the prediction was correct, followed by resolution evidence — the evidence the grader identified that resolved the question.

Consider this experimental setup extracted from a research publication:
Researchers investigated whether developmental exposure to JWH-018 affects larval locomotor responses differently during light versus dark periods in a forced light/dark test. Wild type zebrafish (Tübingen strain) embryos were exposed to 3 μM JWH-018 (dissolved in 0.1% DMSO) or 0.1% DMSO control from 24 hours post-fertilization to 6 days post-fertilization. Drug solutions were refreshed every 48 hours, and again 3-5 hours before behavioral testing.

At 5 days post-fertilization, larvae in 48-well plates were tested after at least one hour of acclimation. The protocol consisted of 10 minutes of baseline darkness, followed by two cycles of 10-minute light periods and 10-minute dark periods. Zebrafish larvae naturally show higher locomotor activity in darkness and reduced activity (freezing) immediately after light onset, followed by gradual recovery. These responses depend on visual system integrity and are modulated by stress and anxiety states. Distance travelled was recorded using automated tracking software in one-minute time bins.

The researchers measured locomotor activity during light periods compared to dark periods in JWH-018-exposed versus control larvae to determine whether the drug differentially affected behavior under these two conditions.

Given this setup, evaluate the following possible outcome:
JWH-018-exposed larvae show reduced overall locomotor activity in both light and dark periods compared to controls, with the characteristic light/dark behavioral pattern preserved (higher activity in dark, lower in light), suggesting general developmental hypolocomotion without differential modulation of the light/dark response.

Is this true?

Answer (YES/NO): NO